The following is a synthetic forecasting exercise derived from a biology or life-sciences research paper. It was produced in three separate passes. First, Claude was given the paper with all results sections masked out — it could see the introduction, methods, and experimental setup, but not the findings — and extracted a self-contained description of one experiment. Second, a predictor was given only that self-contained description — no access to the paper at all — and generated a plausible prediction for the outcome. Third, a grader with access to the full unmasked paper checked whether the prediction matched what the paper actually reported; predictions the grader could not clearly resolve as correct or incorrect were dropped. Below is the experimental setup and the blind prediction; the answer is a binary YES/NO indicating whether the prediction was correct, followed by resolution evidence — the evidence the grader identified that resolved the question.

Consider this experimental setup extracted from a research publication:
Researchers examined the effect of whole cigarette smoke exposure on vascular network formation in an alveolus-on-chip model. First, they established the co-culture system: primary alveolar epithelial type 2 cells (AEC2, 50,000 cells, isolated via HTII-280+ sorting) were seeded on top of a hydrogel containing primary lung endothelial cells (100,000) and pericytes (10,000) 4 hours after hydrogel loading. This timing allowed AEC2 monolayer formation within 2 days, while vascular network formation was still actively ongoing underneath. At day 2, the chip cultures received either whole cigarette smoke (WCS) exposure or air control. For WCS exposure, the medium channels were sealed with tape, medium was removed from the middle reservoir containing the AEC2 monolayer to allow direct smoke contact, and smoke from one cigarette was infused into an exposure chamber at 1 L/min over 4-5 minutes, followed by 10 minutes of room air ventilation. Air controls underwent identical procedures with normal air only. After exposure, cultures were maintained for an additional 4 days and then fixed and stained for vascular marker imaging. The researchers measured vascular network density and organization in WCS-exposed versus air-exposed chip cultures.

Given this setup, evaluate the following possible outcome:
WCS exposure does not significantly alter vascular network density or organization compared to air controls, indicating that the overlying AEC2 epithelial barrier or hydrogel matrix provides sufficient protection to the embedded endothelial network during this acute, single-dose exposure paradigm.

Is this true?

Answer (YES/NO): NO